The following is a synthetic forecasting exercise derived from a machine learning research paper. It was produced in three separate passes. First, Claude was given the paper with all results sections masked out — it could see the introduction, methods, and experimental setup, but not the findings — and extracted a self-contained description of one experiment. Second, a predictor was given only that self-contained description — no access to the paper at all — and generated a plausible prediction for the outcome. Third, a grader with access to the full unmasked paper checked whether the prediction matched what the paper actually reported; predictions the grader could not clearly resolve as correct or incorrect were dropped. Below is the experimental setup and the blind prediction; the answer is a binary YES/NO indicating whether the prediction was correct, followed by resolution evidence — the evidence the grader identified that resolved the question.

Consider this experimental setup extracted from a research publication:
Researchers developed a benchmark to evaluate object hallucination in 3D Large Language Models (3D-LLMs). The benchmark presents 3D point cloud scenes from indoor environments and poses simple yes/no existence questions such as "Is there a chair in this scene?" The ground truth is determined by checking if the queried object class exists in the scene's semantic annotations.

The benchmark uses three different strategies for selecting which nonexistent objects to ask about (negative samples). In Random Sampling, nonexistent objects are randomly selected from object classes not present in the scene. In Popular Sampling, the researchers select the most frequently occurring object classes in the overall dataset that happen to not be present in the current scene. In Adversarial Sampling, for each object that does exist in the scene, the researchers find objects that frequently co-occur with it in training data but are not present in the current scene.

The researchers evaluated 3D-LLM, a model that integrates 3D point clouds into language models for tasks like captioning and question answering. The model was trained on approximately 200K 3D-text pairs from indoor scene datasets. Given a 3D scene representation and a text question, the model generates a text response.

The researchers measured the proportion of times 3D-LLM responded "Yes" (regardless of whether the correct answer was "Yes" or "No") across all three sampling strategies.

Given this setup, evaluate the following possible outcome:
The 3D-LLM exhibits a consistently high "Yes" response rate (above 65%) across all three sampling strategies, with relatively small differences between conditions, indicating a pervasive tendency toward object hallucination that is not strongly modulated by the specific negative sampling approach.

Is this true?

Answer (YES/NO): YES